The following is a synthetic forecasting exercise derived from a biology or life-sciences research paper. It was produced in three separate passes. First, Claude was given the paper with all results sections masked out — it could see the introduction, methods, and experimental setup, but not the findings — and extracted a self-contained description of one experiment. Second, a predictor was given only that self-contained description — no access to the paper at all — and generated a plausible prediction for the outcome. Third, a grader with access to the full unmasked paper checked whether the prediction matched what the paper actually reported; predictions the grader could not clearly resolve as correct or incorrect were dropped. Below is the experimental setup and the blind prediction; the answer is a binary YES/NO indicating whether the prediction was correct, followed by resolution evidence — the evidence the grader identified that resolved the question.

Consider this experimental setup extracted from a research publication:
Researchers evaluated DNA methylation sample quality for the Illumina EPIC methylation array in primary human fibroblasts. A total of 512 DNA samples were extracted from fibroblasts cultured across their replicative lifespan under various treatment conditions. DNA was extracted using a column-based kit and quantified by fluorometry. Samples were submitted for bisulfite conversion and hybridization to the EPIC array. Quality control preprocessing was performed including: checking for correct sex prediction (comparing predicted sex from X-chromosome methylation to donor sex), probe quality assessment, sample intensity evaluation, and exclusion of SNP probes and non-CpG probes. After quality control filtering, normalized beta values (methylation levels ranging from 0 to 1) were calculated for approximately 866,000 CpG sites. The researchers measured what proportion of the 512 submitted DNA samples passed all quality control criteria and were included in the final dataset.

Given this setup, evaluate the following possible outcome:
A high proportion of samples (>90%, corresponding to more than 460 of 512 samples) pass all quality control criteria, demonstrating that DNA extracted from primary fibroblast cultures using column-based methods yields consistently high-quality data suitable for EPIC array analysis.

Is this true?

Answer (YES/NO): YES